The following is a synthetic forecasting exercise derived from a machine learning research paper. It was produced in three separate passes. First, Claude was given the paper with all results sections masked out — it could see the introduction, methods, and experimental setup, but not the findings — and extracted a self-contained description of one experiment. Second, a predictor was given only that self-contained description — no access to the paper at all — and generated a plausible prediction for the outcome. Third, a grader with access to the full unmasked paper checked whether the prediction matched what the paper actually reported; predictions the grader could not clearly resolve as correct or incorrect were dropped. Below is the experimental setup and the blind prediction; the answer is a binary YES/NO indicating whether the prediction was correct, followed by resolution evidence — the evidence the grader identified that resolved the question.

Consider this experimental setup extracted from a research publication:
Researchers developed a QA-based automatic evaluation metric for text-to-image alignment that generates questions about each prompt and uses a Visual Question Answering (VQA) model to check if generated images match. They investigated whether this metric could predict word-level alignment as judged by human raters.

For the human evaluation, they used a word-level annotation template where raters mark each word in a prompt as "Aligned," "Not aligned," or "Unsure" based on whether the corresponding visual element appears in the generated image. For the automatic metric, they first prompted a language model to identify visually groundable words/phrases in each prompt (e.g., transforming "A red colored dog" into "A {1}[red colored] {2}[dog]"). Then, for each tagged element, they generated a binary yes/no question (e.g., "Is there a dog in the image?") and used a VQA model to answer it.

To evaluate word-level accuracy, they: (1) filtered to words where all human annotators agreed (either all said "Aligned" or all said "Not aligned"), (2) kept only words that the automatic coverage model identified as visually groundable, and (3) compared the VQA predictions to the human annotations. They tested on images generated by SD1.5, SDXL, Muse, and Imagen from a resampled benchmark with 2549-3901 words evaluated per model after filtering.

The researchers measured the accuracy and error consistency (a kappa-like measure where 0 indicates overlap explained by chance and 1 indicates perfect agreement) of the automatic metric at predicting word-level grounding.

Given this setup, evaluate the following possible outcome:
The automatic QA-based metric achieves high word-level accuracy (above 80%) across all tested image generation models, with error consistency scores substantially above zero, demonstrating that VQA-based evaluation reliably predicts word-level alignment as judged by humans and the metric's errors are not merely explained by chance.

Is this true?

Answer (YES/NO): NO